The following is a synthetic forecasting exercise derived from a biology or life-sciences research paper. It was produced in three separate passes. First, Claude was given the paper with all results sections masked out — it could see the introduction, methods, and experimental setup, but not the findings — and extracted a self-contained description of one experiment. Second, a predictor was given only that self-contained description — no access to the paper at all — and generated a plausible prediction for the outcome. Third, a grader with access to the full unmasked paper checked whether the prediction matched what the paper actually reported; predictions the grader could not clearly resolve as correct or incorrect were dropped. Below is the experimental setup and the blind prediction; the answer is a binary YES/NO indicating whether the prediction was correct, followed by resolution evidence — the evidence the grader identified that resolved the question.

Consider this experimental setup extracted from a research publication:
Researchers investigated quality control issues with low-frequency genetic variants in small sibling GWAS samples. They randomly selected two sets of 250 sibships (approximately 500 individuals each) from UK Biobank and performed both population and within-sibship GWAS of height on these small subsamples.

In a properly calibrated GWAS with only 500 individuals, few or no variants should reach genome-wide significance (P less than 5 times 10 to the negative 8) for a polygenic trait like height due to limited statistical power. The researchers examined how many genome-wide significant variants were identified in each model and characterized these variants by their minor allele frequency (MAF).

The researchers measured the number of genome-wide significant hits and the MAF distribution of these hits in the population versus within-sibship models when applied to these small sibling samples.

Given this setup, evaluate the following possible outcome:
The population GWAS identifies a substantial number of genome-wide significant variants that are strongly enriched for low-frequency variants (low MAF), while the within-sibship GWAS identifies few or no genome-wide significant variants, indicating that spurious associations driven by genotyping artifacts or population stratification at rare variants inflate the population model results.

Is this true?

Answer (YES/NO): NO